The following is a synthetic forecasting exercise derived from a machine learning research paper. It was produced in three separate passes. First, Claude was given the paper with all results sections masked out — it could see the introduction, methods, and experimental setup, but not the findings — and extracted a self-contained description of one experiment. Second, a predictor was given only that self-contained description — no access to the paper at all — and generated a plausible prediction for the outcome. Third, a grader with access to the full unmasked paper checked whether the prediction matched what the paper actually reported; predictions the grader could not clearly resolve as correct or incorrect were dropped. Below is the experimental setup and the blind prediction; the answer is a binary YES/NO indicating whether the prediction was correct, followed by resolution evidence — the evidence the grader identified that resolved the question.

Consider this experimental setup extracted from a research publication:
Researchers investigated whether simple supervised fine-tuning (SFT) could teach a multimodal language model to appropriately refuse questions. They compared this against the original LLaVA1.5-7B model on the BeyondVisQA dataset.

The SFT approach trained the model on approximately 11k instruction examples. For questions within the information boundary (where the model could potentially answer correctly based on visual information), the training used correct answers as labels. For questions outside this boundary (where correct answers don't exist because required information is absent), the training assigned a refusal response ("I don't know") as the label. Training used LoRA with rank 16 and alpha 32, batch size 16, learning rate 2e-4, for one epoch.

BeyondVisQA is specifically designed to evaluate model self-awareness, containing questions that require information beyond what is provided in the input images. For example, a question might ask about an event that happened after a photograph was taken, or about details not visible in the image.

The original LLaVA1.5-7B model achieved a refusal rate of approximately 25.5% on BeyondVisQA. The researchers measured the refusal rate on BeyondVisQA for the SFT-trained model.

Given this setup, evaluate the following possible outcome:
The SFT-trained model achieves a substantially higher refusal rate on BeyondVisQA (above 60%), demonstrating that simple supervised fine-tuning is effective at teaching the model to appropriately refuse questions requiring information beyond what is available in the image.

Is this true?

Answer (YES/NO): NO